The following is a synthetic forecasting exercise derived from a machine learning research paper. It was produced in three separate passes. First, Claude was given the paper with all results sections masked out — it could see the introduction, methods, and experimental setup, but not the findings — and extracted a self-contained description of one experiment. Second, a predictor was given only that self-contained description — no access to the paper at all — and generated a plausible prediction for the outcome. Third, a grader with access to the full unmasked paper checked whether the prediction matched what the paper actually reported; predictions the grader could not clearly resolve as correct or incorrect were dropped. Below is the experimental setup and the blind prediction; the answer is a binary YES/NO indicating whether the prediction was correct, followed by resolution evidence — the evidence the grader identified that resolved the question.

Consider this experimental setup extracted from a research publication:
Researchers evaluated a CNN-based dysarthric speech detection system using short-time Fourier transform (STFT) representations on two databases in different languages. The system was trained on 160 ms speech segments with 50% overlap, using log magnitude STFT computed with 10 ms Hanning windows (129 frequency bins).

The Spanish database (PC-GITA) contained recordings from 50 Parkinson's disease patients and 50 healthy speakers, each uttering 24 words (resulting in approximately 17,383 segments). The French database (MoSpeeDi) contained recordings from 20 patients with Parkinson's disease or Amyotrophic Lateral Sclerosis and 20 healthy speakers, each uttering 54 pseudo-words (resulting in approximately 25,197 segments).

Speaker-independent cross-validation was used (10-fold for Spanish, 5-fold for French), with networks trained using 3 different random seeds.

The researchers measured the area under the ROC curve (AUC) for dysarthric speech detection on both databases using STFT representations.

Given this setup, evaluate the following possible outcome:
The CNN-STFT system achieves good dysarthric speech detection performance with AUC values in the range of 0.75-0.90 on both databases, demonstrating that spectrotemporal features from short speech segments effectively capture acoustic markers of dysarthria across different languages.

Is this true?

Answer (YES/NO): NO